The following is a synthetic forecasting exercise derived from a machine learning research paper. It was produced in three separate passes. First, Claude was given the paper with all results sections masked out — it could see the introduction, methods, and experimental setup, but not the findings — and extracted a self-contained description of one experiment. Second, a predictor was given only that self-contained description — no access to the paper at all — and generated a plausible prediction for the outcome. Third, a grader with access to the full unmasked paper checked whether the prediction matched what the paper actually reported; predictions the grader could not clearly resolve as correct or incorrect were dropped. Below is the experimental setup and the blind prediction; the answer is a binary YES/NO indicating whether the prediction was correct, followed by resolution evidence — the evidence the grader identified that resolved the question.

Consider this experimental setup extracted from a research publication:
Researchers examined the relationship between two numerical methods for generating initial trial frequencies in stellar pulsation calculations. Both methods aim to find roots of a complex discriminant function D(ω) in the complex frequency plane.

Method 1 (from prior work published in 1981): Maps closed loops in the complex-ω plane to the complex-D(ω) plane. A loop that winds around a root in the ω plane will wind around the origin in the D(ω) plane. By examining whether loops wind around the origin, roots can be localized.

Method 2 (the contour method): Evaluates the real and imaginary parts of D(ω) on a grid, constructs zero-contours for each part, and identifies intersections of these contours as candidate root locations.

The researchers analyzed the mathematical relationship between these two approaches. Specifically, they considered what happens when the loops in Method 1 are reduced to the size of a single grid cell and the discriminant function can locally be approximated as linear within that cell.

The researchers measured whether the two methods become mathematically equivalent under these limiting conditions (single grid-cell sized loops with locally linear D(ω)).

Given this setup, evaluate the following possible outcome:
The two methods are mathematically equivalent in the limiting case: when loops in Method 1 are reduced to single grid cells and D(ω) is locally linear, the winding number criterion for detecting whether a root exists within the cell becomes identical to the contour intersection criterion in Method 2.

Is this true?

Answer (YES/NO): YES